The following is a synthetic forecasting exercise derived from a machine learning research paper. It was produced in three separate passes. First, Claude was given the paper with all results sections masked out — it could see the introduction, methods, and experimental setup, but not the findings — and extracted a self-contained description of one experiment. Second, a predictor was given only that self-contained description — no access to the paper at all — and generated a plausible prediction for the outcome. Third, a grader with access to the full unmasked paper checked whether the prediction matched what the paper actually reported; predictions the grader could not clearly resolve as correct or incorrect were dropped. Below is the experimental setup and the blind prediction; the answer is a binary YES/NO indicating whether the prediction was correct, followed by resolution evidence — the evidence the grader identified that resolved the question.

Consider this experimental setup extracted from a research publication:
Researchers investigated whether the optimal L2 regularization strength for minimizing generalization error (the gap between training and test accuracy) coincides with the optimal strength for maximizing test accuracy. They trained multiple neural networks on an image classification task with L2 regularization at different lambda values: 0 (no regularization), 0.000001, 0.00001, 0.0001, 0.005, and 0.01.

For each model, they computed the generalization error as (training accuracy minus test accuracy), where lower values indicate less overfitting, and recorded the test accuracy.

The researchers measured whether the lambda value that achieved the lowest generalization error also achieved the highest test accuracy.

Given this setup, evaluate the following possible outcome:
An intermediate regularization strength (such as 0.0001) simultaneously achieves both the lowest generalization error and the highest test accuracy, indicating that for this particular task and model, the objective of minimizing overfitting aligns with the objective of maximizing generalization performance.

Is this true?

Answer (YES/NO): NO